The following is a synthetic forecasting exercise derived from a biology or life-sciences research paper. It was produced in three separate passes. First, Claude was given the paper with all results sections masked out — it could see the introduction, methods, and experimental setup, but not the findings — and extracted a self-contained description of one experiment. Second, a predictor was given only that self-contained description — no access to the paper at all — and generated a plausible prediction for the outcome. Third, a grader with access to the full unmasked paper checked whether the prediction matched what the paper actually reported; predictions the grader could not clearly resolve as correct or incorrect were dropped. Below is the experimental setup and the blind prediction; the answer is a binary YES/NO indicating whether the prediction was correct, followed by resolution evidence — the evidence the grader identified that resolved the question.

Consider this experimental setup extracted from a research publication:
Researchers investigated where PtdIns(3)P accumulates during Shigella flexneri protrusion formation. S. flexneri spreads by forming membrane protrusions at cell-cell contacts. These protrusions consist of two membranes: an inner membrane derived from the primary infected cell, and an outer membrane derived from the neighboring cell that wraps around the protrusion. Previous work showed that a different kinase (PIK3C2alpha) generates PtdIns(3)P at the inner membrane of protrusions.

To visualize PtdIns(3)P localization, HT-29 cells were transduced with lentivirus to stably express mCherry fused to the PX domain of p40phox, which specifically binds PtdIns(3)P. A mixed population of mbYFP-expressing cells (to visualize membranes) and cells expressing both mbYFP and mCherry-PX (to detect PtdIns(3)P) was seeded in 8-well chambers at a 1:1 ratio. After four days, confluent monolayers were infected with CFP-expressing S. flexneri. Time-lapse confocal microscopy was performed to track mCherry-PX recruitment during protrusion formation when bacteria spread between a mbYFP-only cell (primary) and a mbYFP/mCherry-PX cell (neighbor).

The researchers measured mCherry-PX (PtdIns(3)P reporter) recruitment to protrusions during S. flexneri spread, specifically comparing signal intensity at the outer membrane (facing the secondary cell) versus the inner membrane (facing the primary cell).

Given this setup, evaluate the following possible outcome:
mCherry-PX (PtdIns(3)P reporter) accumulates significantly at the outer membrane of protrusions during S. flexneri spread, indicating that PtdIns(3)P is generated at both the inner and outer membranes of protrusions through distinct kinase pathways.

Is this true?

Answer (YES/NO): YES